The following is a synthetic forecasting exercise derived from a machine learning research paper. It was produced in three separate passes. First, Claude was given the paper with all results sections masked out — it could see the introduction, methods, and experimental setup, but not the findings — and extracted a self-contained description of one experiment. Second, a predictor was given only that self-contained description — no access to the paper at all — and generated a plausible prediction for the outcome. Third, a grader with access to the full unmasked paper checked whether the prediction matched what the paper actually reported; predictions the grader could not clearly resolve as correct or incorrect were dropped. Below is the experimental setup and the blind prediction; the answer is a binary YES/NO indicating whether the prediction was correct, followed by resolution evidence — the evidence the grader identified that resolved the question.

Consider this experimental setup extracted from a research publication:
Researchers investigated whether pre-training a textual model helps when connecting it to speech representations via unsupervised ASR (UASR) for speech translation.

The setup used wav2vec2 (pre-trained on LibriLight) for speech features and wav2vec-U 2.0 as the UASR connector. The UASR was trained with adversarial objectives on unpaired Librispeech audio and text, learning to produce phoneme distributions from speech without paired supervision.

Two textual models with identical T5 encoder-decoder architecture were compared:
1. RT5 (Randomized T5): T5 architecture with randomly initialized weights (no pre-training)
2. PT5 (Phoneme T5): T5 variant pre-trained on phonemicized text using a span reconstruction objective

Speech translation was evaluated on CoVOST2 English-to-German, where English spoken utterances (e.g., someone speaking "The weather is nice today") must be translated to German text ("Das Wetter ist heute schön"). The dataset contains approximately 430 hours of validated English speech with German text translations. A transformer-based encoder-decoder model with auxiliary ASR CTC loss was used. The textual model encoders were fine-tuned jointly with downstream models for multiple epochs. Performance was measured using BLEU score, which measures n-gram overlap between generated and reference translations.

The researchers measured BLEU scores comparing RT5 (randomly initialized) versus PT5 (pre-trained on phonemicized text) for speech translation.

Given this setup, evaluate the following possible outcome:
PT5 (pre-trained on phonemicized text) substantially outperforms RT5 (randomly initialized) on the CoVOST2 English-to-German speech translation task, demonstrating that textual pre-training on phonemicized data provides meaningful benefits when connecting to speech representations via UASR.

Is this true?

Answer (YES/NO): NO